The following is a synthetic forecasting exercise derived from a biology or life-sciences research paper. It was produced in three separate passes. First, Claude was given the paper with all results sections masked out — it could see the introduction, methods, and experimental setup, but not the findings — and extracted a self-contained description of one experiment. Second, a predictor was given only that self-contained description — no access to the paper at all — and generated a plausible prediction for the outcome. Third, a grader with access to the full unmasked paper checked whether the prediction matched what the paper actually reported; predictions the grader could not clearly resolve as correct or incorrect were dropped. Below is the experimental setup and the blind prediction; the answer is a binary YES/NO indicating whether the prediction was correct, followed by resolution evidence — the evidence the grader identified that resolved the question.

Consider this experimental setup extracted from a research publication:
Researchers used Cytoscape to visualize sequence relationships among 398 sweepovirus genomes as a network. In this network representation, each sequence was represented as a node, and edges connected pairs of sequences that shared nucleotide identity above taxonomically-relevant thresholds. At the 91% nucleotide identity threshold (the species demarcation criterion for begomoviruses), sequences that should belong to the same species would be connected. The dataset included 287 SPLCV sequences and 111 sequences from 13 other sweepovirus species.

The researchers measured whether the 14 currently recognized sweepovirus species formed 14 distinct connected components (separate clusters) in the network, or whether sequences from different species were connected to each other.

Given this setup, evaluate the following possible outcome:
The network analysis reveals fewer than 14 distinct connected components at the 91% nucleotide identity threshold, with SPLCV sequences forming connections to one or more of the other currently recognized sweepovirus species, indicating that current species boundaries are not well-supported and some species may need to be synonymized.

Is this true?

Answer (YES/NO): YES